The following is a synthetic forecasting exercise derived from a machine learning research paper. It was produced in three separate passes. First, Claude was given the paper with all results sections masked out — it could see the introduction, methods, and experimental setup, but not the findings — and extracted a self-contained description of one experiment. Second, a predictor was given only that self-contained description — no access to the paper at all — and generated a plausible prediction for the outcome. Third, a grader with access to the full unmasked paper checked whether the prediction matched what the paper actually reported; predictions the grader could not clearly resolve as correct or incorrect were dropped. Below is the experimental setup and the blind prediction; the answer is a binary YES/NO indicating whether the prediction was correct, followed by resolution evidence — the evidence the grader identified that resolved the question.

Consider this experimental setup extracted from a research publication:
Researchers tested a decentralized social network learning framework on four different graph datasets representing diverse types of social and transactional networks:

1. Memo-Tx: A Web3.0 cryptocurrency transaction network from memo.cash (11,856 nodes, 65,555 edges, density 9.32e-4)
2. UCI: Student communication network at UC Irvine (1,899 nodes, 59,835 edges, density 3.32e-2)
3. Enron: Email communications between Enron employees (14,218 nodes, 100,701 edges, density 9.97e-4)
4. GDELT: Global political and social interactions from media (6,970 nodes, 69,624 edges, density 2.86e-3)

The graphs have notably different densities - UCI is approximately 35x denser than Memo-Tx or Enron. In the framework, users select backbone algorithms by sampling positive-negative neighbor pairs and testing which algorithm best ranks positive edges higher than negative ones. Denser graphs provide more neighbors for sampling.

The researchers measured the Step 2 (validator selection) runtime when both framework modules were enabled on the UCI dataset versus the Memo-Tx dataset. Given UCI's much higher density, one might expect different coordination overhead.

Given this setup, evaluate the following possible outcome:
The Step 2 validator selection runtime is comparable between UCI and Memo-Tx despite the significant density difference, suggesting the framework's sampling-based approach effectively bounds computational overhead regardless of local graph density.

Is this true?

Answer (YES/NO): NO